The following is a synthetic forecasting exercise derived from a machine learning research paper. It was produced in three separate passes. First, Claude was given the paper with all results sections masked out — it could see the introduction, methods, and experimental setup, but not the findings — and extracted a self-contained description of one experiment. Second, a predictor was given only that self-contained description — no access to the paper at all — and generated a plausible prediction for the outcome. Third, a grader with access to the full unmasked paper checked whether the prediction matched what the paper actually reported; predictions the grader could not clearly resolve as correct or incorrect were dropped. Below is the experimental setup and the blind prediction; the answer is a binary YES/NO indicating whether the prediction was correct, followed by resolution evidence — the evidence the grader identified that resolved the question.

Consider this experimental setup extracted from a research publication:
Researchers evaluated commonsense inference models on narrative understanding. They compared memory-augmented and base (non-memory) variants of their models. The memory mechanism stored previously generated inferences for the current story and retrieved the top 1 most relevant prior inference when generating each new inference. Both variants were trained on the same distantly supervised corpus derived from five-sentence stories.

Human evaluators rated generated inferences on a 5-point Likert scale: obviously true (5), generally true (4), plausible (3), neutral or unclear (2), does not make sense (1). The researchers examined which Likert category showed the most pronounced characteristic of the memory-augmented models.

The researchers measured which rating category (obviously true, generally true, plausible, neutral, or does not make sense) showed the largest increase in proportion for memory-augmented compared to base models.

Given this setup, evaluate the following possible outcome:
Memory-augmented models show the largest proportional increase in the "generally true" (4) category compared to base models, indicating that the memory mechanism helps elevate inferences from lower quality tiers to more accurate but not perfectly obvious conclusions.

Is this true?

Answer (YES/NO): NO